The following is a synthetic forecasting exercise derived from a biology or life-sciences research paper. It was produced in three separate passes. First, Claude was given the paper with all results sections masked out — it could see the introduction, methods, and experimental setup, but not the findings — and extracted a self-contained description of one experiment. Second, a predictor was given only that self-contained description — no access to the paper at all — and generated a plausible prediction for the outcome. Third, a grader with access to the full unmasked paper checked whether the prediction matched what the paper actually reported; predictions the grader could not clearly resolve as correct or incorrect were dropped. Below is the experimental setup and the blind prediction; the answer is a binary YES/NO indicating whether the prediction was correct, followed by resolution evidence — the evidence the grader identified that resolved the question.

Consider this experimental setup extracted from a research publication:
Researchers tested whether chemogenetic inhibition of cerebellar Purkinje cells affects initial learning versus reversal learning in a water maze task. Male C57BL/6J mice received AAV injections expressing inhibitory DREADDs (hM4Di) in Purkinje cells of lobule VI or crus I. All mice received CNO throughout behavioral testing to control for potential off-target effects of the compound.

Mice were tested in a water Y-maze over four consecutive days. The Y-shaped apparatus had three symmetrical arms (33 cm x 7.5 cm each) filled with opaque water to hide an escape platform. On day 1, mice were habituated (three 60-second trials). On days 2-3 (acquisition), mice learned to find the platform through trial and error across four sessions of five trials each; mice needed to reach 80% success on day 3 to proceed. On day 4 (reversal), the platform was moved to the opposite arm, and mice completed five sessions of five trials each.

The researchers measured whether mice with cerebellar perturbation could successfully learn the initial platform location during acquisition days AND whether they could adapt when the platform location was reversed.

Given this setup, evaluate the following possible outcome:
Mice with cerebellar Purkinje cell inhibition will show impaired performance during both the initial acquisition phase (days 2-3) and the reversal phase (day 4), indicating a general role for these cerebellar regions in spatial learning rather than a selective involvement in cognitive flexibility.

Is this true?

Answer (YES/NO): NO